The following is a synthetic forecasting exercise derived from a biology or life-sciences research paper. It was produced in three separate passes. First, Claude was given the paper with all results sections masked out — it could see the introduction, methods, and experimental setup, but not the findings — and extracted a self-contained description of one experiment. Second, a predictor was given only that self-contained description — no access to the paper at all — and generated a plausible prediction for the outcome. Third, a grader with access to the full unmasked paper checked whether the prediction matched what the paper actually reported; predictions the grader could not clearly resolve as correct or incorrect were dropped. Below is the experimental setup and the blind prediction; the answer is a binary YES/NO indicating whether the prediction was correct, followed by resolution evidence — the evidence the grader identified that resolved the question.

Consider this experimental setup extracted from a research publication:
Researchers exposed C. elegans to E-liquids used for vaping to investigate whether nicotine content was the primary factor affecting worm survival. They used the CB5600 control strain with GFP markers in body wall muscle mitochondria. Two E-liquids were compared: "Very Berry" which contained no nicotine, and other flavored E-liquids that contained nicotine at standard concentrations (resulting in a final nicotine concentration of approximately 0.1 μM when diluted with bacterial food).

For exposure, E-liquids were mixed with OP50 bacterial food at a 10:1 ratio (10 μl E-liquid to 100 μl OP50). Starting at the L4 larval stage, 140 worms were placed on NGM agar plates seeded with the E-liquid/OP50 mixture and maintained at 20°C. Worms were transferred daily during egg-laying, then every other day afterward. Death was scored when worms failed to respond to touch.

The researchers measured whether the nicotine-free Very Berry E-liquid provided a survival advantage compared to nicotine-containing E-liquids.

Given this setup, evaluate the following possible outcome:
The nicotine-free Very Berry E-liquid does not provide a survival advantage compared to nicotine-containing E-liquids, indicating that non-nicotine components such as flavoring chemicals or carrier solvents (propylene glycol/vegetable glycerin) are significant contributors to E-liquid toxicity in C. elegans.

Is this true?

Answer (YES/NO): YES